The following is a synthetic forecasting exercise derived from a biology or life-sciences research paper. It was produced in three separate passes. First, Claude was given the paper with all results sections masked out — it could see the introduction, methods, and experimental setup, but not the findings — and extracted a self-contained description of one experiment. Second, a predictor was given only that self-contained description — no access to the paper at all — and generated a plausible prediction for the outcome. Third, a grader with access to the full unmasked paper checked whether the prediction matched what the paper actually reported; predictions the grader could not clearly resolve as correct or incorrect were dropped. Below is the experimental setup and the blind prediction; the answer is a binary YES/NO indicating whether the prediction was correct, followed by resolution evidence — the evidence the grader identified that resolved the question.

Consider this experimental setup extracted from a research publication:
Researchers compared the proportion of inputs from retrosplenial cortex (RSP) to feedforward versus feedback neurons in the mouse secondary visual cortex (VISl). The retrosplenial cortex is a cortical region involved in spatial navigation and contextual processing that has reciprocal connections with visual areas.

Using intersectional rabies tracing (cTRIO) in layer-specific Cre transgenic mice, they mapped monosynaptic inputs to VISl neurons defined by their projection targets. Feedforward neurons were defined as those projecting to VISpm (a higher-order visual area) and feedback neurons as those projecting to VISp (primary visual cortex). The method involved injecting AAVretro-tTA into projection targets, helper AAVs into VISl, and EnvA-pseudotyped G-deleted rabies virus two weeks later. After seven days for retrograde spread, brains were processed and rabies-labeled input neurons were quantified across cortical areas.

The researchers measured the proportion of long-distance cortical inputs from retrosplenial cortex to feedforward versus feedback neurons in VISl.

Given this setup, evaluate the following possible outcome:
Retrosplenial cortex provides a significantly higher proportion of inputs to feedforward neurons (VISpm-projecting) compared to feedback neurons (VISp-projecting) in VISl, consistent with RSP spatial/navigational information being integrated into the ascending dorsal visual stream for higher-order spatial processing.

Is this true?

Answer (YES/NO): YES